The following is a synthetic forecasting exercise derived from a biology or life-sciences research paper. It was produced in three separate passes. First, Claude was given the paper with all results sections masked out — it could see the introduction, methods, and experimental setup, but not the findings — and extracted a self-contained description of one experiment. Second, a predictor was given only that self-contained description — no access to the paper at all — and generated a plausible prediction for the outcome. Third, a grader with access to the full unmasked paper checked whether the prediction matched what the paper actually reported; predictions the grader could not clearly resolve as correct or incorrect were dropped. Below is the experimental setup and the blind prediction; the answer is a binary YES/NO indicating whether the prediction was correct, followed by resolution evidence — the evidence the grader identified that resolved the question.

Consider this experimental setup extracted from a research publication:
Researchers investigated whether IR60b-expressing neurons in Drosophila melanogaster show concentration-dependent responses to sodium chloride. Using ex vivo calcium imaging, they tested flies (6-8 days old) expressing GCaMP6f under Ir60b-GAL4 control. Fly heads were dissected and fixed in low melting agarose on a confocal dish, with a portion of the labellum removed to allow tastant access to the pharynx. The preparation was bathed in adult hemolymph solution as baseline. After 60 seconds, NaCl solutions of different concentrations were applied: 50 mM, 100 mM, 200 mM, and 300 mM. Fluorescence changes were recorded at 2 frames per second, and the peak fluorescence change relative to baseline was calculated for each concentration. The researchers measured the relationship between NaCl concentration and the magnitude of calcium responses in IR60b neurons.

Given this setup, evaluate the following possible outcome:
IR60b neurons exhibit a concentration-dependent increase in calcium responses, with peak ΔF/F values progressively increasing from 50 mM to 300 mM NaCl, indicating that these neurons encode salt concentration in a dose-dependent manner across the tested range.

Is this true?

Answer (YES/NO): NO